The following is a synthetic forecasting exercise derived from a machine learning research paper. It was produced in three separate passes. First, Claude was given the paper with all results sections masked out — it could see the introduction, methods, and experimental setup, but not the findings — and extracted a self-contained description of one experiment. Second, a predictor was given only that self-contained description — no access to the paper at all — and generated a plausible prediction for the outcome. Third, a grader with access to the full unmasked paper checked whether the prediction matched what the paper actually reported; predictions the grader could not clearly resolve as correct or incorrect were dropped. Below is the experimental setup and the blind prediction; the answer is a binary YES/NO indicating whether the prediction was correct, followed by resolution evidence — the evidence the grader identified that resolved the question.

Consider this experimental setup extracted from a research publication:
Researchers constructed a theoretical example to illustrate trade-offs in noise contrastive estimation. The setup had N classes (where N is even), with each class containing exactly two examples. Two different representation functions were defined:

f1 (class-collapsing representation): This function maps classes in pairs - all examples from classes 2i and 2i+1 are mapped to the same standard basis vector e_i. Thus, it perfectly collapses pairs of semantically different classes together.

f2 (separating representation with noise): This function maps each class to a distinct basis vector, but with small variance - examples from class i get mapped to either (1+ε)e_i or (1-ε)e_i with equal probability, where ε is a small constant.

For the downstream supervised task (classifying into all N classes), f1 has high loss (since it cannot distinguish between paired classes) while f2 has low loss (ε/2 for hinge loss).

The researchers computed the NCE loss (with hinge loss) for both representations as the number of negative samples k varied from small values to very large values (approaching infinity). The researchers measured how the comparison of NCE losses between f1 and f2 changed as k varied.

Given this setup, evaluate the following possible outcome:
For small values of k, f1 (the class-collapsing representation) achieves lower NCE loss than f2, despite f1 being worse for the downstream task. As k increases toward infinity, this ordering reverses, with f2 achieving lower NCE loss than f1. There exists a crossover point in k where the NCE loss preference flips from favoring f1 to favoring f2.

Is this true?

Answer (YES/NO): NO